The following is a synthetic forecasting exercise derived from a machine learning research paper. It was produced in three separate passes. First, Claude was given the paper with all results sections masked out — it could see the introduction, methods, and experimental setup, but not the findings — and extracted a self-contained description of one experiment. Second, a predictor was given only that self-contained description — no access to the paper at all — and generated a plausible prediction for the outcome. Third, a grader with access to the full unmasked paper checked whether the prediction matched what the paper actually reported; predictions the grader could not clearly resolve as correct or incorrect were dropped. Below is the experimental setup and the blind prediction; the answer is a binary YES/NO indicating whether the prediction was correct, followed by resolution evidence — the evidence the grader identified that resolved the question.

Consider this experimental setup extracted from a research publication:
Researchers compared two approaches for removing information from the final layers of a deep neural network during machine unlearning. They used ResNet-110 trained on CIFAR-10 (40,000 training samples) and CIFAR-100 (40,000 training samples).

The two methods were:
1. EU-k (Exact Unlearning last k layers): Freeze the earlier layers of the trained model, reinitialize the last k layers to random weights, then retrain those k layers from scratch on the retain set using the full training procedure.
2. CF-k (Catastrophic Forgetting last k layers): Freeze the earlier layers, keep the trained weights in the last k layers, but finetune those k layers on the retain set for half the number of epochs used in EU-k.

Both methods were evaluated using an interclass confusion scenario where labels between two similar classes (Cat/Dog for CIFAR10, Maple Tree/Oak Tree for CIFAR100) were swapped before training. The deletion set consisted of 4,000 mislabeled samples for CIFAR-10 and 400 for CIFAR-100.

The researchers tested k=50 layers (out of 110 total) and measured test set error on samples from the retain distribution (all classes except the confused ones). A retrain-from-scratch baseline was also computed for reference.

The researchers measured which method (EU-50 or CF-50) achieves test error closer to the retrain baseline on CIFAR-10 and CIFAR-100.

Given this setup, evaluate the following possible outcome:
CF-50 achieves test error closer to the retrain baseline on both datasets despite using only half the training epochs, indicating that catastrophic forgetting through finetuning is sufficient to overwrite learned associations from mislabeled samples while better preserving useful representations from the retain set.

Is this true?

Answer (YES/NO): NO